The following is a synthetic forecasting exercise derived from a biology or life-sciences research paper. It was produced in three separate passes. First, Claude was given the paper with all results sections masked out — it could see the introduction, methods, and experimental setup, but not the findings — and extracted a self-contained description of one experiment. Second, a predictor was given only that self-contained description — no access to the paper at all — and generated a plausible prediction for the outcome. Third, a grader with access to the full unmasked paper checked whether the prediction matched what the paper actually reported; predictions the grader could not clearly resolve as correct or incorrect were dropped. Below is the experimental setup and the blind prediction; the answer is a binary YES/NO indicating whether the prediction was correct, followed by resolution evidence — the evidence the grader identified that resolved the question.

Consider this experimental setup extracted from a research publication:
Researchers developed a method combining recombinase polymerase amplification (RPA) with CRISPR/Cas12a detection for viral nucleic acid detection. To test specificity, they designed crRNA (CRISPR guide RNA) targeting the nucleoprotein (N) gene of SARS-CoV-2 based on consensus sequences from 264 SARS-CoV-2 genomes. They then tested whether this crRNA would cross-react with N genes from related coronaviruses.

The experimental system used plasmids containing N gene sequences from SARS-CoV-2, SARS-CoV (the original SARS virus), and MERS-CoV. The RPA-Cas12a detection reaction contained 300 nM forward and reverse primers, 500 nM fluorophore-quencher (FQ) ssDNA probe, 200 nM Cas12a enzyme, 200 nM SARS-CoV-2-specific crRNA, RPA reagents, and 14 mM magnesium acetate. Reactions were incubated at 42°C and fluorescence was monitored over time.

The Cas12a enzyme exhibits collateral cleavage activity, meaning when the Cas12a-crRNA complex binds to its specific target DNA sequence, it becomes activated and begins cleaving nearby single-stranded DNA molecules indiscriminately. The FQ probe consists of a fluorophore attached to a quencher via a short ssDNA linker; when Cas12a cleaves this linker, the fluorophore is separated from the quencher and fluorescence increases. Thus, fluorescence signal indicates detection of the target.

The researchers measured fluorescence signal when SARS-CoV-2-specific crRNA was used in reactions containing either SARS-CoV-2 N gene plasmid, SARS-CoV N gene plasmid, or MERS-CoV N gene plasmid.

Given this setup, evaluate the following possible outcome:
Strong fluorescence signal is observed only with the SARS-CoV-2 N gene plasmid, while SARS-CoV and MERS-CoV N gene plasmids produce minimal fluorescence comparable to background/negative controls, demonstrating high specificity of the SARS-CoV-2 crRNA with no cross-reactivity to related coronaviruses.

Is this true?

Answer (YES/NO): YES